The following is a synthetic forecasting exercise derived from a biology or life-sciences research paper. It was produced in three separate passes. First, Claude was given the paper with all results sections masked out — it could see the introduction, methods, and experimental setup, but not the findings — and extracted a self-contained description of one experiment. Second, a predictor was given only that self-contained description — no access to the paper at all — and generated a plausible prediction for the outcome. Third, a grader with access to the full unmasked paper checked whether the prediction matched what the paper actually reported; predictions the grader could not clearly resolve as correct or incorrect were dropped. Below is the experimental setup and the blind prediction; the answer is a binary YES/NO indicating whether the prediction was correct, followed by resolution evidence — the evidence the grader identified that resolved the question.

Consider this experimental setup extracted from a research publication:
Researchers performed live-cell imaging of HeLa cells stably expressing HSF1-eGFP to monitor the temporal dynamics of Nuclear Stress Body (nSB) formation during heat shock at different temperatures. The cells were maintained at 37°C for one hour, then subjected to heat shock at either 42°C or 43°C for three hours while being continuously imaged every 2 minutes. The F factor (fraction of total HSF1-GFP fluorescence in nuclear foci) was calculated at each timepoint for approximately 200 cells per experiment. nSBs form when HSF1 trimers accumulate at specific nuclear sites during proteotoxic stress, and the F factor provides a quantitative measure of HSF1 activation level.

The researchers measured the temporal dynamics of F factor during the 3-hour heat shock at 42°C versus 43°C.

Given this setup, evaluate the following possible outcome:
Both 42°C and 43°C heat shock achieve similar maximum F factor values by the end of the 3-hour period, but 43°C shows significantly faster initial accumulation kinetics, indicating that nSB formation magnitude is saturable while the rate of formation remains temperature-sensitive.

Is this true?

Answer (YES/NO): NO